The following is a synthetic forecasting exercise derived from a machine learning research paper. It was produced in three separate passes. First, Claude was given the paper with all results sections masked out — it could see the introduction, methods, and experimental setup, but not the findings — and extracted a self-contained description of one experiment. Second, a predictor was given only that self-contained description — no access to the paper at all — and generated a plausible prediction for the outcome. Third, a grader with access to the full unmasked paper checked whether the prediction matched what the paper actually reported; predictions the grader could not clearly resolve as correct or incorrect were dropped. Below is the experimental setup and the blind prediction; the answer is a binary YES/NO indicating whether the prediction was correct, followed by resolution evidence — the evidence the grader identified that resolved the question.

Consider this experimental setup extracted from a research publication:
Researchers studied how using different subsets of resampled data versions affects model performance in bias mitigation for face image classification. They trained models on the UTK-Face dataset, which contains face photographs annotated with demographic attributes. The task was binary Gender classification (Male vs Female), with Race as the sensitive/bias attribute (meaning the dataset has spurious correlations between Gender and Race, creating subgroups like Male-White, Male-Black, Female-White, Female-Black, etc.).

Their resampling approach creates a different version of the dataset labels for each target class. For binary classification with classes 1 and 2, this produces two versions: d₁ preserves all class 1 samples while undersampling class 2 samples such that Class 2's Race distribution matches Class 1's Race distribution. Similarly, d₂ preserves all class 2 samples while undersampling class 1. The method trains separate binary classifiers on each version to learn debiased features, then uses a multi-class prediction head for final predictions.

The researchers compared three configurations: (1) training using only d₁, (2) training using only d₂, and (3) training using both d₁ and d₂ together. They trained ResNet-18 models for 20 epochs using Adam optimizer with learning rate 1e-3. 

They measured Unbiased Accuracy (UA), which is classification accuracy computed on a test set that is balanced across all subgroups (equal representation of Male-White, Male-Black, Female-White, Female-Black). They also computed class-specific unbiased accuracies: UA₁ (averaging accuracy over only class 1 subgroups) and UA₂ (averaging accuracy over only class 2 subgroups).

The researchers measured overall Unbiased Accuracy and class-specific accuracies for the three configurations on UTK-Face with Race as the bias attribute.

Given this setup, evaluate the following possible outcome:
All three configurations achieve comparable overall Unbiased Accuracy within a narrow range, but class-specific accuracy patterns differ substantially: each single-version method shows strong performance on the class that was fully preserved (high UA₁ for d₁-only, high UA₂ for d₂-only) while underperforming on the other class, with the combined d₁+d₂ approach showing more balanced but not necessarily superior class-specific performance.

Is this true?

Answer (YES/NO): NO